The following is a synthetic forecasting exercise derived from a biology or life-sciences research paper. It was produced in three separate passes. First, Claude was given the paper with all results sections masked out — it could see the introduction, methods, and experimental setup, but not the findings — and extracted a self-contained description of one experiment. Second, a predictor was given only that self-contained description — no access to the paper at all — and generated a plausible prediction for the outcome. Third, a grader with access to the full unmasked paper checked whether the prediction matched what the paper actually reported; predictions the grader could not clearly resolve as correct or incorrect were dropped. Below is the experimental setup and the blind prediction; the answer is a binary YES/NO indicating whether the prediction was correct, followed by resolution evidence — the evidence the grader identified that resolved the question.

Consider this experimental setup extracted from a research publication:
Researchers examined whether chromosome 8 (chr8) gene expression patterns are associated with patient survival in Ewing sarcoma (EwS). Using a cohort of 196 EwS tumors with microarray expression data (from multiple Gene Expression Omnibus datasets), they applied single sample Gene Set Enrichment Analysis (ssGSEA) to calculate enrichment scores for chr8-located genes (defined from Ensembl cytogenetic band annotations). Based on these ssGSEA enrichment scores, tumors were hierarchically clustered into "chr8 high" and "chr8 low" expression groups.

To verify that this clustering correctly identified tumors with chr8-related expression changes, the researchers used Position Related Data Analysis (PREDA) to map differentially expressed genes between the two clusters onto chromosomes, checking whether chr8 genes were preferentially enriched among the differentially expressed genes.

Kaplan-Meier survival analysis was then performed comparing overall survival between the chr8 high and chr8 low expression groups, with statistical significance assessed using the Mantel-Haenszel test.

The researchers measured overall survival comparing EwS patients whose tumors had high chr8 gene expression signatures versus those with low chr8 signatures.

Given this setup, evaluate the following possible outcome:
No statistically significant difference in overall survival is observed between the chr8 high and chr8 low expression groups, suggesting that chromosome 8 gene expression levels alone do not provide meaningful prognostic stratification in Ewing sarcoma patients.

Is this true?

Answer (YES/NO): NO